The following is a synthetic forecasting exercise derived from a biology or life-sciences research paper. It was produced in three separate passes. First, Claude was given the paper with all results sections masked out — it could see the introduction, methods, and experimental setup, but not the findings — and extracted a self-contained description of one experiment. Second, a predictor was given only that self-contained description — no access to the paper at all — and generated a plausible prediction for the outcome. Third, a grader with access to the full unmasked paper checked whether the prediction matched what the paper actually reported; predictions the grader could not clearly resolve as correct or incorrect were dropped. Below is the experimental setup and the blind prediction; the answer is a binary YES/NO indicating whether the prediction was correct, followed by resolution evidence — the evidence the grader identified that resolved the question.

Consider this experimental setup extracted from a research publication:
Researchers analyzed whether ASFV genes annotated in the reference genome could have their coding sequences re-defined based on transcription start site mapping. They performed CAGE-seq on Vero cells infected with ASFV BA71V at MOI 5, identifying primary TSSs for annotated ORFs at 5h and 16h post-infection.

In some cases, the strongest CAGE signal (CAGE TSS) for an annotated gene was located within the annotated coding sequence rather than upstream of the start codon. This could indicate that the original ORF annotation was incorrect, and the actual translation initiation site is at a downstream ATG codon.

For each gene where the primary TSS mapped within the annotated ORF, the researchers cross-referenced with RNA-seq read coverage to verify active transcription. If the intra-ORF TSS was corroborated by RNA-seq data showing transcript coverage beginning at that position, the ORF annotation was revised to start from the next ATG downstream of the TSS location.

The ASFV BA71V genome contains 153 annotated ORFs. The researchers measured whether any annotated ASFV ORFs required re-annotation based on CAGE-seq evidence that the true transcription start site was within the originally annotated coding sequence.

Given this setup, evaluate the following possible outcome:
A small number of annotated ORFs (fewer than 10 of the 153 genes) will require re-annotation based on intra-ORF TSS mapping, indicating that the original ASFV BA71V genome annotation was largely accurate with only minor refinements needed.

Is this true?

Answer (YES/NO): NO